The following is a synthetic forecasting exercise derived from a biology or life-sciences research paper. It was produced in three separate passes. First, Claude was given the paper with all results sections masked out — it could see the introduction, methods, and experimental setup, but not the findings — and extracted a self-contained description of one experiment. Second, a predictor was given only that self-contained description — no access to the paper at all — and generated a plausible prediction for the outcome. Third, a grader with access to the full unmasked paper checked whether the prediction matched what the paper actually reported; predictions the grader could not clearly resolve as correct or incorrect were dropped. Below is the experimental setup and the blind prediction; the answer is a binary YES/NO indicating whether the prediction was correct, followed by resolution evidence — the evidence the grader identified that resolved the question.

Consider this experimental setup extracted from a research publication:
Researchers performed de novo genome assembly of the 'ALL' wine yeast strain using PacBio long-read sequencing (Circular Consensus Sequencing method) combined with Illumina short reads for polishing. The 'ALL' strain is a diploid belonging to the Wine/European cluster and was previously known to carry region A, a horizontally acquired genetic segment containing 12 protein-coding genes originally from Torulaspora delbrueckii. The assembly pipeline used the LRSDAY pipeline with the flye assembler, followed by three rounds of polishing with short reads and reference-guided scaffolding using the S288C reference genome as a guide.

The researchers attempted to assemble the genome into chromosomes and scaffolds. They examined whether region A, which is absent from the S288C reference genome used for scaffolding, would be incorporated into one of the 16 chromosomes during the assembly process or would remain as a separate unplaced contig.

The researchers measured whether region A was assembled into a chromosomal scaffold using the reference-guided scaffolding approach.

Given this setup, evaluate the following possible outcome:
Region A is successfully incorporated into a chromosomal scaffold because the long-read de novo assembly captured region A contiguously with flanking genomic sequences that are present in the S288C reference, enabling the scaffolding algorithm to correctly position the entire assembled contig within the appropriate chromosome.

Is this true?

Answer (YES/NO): NO